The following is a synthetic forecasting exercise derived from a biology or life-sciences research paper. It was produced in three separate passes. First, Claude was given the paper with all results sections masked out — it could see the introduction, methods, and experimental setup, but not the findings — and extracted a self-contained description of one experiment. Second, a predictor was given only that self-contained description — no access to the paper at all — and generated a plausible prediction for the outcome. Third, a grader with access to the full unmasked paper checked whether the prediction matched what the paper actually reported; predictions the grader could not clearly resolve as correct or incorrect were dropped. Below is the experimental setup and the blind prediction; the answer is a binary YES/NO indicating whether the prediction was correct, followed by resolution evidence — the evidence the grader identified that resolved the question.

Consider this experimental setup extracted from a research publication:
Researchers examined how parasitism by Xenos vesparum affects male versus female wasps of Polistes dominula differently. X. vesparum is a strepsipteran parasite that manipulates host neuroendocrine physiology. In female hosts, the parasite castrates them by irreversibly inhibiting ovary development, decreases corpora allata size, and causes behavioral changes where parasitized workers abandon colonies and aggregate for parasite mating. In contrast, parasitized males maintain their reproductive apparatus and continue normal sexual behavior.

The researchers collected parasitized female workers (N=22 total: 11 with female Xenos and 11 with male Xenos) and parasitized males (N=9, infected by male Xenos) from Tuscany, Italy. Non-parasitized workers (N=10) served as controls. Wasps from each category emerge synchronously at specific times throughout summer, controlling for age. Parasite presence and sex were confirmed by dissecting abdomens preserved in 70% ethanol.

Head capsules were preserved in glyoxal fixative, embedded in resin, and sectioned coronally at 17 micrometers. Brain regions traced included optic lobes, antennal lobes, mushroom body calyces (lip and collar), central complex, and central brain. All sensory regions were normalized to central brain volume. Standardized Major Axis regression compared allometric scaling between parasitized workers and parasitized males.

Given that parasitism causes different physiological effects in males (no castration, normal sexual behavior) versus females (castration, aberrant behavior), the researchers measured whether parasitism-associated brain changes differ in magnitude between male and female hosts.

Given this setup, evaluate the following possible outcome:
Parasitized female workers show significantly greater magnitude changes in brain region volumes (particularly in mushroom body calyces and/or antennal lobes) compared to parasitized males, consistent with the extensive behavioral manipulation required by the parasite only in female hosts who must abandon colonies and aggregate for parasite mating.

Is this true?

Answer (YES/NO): NO